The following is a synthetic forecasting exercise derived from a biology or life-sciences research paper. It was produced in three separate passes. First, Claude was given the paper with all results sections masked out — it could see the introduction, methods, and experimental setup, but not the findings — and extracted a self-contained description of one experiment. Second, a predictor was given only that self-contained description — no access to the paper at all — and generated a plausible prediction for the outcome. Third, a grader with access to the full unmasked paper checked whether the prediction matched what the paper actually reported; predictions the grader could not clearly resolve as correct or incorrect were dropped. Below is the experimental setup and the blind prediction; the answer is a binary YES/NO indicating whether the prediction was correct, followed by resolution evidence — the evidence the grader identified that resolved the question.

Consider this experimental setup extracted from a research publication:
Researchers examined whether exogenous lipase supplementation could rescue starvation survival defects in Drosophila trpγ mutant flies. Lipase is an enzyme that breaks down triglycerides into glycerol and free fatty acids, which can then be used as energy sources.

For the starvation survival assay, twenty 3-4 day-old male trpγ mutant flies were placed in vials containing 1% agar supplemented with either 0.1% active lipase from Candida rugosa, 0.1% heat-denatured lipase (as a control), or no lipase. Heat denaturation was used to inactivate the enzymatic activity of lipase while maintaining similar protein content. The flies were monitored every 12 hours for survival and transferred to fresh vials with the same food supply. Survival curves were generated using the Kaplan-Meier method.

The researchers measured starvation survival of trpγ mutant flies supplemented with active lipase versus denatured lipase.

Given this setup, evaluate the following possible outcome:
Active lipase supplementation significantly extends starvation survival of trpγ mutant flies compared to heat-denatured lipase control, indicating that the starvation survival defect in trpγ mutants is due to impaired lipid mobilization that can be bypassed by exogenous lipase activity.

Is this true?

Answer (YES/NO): YES